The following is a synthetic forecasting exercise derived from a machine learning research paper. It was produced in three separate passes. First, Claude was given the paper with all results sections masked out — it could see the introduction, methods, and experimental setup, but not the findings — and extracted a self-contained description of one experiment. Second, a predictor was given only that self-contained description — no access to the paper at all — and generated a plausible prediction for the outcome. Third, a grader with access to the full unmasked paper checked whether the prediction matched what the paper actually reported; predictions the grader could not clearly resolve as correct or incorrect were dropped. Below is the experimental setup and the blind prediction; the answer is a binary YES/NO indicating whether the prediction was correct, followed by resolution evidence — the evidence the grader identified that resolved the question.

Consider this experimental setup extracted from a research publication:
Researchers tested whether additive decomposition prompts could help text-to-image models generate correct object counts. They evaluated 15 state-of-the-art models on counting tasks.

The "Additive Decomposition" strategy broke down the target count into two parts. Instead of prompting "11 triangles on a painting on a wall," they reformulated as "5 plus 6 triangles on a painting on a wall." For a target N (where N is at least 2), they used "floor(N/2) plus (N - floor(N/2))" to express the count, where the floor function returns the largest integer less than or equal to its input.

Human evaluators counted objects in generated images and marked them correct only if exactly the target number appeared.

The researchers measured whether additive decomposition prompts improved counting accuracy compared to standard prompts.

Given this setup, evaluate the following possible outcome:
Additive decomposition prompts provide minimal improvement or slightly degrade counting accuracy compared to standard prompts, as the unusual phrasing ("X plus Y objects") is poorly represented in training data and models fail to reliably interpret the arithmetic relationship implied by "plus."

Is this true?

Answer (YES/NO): NO